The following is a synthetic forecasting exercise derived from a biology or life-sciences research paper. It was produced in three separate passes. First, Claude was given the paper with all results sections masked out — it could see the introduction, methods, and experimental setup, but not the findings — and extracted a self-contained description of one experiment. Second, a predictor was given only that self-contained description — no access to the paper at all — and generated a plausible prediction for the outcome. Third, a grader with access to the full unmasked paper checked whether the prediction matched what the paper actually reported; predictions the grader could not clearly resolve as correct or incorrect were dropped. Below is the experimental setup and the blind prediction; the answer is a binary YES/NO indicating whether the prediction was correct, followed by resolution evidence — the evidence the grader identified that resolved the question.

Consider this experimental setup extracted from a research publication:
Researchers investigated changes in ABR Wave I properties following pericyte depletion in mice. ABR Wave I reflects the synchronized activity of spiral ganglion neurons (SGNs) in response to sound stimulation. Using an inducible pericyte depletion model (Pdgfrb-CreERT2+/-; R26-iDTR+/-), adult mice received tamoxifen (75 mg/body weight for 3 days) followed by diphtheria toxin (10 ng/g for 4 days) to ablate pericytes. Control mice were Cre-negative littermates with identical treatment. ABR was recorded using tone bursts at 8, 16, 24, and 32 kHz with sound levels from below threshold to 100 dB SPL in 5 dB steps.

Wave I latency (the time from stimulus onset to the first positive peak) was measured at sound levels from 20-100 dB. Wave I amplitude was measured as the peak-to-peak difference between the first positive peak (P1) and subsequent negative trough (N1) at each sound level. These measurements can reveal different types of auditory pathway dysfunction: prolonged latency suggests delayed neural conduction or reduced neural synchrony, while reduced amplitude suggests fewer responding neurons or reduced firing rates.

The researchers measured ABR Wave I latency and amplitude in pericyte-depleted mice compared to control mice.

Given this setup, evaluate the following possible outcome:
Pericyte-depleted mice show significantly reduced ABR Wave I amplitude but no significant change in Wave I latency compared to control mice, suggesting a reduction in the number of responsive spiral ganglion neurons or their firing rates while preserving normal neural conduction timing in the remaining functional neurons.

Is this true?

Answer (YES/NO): NO